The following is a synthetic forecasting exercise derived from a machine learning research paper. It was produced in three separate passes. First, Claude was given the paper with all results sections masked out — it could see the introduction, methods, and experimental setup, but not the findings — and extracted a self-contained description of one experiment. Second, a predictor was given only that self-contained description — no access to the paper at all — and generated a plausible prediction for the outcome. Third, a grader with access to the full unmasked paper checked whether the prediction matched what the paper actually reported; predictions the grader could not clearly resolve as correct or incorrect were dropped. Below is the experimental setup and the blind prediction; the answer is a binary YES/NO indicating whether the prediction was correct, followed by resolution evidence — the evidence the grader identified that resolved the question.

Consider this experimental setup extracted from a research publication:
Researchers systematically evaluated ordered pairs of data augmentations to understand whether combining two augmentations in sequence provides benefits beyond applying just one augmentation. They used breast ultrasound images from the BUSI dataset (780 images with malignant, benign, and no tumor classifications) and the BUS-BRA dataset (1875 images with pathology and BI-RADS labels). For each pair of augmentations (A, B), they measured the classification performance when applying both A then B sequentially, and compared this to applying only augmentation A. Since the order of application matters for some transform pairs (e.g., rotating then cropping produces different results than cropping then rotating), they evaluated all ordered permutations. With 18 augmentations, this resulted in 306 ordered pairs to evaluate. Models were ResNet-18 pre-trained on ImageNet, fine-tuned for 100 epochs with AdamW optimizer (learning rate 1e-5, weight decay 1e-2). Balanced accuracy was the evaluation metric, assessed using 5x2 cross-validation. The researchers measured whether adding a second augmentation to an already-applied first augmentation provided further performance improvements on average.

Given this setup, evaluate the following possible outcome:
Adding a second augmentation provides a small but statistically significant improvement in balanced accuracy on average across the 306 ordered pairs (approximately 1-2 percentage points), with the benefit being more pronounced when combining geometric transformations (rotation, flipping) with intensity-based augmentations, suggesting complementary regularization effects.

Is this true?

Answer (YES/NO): NO